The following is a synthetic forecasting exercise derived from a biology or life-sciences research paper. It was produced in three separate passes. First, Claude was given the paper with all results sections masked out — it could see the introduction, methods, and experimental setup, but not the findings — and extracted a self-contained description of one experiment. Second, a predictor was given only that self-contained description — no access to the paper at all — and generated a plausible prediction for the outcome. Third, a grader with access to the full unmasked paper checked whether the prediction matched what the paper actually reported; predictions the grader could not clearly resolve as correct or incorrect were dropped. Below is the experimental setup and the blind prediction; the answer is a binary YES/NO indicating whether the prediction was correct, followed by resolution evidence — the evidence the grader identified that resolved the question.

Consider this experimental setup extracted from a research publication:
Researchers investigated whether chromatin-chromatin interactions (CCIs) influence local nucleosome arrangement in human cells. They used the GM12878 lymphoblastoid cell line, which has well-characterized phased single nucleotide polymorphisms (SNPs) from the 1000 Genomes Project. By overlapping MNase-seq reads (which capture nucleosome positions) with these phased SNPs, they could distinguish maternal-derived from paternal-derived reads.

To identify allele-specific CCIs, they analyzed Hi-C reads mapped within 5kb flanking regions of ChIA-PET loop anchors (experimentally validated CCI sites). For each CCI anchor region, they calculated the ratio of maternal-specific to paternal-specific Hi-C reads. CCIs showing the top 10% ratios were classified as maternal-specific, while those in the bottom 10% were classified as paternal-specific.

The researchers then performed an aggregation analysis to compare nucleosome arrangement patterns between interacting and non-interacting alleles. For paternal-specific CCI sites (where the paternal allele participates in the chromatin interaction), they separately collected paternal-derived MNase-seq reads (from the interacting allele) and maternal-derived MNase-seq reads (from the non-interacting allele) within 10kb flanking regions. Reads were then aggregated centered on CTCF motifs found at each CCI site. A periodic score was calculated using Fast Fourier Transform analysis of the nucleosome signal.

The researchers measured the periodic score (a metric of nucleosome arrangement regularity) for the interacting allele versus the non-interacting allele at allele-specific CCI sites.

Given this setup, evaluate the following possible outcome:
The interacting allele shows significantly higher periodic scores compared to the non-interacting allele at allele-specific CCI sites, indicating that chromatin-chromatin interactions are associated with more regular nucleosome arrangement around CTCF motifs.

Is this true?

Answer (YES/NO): YES